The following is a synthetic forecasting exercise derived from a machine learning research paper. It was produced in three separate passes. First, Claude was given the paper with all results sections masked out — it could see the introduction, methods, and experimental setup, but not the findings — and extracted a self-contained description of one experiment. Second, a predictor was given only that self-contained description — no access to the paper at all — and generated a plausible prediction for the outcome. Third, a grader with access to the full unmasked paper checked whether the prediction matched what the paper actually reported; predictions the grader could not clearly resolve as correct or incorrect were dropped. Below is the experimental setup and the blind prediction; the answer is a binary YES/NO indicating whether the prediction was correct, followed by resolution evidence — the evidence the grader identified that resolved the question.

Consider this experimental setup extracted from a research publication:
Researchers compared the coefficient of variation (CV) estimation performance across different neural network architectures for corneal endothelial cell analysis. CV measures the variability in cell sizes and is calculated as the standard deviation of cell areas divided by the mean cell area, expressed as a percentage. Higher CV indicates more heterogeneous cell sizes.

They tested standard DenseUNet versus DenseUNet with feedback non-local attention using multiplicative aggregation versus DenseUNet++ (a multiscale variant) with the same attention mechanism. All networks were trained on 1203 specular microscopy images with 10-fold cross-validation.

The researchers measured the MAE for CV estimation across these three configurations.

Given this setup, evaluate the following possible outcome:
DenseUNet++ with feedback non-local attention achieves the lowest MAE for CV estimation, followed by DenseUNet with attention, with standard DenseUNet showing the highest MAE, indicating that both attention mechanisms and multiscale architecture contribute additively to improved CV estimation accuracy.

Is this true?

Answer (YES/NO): YES